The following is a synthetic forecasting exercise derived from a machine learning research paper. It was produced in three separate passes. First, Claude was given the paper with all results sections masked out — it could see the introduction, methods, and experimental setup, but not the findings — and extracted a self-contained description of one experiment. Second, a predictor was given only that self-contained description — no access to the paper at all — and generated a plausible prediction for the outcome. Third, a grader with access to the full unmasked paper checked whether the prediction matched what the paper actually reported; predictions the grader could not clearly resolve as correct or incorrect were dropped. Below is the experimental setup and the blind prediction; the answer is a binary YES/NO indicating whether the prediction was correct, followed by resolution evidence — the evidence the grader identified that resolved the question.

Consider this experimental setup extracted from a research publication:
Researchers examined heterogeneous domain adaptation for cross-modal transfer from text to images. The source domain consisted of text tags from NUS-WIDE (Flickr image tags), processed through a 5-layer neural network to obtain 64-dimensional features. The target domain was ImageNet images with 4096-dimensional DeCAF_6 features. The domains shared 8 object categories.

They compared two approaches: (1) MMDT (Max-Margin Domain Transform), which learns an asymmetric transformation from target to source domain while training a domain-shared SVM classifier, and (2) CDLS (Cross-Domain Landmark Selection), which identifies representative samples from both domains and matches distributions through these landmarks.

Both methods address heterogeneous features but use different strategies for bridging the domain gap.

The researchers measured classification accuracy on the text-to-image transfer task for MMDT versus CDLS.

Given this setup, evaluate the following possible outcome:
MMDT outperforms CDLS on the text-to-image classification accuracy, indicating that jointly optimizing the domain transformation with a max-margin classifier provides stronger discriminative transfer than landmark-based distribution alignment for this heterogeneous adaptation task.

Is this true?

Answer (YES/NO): NO